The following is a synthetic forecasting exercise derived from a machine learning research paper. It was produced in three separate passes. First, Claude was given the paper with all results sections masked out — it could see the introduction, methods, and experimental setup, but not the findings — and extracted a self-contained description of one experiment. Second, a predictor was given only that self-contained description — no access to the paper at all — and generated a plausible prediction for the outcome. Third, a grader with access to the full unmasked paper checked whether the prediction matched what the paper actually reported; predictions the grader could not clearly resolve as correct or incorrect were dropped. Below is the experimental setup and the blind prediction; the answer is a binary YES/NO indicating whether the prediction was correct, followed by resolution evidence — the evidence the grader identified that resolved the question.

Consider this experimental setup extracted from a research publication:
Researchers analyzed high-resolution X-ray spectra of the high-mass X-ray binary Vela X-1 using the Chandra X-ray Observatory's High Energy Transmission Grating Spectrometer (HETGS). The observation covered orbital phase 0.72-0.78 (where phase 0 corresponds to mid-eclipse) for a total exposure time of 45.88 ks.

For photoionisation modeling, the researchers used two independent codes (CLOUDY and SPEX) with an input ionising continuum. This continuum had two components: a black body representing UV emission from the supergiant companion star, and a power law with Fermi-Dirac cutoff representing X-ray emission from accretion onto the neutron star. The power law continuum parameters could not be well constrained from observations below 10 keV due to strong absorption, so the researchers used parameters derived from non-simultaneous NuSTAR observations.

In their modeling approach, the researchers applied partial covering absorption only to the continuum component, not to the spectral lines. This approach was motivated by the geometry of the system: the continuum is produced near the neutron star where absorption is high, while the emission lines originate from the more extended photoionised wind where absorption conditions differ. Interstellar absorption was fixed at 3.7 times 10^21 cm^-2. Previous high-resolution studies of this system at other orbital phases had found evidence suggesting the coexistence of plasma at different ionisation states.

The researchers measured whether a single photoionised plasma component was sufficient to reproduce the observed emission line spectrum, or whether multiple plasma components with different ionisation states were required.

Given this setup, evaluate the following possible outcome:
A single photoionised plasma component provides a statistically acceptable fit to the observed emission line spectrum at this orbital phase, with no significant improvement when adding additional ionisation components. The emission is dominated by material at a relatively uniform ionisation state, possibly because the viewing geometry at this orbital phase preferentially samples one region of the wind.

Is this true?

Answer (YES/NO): NO